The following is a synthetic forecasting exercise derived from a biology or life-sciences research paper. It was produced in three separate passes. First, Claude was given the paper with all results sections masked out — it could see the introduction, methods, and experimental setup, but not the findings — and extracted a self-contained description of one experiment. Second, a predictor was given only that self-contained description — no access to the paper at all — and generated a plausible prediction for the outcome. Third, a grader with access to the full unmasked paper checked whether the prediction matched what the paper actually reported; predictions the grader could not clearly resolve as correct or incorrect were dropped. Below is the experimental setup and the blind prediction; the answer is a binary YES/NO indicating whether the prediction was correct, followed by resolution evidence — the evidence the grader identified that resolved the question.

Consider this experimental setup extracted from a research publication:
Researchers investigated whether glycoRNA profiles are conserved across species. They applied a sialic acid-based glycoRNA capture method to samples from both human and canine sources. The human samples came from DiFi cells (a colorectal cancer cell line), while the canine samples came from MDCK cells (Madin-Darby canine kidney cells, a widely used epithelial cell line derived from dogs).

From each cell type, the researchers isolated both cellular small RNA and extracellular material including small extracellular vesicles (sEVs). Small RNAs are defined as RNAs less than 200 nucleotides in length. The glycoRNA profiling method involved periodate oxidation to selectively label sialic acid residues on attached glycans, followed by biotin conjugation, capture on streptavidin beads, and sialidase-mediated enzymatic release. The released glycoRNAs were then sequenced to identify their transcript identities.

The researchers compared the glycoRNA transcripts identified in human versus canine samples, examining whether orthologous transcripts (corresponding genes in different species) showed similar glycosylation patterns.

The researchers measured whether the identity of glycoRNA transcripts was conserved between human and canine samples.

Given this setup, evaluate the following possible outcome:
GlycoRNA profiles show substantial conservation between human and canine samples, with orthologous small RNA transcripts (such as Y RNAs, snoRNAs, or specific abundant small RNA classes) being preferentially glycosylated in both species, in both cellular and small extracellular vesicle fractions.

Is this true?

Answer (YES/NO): YES